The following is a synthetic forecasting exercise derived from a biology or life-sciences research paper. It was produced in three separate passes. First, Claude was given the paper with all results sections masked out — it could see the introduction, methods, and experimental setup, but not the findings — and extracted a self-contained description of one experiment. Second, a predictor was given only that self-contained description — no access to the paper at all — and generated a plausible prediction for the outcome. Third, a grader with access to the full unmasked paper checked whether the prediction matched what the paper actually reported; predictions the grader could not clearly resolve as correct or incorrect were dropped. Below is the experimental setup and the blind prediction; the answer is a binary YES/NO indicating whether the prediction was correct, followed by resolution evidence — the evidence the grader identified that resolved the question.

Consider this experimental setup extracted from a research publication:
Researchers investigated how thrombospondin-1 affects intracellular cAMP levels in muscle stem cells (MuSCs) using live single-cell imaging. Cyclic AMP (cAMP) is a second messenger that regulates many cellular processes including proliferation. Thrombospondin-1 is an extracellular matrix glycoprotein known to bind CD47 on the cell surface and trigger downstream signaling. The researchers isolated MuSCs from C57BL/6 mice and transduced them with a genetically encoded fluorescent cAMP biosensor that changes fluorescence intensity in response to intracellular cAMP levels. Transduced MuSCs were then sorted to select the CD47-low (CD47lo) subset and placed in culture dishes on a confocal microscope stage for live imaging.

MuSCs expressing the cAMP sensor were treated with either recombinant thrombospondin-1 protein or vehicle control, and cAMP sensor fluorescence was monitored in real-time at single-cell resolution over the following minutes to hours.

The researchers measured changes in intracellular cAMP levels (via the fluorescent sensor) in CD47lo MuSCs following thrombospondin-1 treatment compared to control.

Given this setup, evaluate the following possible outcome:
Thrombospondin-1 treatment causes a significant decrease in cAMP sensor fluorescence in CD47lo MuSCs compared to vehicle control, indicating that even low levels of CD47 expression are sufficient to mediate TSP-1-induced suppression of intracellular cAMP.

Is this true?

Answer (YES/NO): NO